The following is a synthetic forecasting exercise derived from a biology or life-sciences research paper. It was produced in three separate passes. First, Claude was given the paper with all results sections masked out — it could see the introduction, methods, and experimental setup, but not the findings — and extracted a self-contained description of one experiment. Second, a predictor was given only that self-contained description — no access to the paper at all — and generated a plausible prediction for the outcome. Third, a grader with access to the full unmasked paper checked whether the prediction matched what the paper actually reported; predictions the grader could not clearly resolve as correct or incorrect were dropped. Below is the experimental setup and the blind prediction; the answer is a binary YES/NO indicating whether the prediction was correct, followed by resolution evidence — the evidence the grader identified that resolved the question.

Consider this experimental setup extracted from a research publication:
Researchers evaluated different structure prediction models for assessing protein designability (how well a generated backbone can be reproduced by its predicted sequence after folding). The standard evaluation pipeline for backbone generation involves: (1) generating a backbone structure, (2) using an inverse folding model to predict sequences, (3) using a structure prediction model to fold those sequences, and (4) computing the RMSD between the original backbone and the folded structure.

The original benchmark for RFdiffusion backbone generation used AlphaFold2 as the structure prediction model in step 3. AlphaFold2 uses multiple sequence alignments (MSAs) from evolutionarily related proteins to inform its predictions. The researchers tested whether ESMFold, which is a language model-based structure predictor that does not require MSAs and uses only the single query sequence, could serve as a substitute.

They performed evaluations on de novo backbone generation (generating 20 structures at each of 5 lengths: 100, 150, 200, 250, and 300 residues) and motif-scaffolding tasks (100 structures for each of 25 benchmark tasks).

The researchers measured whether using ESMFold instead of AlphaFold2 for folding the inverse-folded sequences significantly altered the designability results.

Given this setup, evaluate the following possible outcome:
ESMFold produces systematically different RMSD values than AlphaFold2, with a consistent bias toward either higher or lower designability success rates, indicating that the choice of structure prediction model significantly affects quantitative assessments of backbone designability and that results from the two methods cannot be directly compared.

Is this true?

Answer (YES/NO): NO